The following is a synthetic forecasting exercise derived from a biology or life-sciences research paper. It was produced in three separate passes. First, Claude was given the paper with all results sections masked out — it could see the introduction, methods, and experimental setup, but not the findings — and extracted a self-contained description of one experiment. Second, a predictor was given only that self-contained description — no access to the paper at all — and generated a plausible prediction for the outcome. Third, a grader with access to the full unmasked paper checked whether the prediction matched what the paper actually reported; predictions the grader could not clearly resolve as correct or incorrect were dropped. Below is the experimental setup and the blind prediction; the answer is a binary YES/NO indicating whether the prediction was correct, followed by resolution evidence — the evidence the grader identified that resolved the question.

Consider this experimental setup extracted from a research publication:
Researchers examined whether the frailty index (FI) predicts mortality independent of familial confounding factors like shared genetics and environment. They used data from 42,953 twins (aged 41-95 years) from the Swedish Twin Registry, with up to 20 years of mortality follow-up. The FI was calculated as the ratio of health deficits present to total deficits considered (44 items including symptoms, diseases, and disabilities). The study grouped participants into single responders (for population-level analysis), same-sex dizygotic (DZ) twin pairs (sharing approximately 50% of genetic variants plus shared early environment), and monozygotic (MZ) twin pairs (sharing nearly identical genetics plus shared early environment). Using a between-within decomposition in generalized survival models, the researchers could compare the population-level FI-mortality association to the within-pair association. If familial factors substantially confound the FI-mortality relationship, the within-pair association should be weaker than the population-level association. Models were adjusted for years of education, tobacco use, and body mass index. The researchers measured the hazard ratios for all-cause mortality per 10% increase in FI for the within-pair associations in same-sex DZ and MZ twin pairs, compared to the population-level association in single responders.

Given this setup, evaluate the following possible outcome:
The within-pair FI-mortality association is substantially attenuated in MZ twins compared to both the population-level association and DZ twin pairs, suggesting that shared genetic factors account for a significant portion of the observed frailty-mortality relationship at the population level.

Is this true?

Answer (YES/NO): NO